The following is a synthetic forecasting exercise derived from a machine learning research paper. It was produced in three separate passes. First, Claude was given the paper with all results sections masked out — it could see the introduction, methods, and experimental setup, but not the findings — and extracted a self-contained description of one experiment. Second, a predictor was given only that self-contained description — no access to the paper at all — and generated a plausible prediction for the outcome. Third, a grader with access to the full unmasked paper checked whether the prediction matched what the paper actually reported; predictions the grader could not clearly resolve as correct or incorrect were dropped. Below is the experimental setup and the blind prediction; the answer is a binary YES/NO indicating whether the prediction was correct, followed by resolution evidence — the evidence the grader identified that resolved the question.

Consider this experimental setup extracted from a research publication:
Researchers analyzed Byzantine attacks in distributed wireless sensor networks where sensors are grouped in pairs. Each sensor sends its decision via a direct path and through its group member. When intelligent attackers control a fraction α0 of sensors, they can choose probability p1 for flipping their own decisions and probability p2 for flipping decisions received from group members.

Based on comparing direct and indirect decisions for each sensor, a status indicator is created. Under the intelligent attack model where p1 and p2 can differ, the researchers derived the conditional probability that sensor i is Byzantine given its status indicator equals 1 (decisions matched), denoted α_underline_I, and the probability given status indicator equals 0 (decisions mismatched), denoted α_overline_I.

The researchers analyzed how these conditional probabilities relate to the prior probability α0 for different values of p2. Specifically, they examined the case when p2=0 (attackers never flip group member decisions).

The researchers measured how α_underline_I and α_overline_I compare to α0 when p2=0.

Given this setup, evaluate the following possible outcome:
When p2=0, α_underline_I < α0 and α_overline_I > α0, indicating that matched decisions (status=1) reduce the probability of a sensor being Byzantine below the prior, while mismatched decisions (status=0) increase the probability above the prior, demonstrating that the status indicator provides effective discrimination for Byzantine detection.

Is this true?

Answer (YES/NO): NO